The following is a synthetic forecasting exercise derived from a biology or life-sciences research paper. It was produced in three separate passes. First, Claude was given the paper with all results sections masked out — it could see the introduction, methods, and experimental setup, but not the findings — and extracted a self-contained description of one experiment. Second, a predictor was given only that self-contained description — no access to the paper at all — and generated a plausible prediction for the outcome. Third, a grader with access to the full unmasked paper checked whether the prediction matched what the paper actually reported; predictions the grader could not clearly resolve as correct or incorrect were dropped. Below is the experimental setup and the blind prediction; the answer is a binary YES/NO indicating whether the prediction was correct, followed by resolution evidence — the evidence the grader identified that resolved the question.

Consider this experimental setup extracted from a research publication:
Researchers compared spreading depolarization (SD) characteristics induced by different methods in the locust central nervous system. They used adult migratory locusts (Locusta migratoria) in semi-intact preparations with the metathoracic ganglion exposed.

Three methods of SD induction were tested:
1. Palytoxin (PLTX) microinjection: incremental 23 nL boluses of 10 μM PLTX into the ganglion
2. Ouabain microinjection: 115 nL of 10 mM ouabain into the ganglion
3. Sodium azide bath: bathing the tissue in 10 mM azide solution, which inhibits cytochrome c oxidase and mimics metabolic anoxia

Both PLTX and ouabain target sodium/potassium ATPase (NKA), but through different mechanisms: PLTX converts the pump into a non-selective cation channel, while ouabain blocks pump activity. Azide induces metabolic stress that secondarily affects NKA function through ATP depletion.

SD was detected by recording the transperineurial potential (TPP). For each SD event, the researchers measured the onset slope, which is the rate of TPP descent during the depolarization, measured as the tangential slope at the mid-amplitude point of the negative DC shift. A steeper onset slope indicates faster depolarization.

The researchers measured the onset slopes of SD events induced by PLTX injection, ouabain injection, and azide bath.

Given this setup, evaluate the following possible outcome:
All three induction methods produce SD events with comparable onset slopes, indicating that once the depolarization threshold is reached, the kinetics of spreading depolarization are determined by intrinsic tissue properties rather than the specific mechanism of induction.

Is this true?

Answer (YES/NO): YES